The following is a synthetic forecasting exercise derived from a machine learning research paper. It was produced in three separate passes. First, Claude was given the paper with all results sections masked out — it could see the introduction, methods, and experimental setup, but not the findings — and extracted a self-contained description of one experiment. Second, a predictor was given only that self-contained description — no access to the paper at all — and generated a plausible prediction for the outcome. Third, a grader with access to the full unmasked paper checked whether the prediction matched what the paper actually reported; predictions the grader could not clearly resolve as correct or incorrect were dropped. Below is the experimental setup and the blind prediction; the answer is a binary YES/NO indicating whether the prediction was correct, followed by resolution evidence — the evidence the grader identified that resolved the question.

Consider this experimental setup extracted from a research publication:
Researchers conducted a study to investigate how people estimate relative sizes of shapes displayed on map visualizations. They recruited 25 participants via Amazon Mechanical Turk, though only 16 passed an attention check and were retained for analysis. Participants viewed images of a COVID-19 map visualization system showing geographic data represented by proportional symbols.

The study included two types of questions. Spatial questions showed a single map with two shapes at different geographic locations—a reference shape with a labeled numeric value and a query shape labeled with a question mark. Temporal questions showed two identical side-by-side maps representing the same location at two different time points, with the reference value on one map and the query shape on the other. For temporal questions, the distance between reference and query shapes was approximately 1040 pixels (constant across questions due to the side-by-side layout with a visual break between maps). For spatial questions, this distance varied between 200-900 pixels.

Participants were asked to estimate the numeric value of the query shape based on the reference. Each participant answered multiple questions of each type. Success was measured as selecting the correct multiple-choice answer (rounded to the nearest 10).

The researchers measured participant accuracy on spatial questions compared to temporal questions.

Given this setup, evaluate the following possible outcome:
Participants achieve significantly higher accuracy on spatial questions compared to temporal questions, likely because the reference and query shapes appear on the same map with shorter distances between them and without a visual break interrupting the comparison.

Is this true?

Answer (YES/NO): YES